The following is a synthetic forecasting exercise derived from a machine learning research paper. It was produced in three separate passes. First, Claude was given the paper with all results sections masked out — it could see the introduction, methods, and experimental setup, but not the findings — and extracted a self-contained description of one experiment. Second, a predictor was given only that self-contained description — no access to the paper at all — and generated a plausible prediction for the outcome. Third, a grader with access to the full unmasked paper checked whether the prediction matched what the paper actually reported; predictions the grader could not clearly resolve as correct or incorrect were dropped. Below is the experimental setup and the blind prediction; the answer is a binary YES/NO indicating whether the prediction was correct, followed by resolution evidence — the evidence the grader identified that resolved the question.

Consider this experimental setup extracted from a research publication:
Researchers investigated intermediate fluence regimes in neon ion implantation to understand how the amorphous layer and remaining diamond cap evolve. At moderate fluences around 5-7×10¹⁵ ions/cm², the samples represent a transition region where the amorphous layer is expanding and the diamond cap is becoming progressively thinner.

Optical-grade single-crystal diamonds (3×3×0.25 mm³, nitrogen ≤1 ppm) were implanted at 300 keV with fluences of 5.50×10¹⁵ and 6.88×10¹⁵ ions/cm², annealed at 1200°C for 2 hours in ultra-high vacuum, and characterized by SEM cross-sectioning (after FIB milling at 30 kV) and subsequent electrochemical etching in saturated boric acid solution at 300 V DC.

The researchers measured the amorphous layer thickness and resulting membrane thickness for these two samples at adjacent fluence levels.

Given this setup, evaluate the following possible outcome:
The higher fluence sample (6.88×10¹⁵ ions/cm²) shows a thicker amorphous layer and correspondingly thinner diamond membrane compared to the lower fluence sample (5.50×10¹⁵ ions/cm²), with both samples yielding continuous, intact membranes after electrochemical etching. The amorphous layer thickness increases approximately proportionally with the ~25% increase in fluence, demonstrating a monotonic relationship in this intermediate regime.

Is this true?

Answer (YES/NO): NO